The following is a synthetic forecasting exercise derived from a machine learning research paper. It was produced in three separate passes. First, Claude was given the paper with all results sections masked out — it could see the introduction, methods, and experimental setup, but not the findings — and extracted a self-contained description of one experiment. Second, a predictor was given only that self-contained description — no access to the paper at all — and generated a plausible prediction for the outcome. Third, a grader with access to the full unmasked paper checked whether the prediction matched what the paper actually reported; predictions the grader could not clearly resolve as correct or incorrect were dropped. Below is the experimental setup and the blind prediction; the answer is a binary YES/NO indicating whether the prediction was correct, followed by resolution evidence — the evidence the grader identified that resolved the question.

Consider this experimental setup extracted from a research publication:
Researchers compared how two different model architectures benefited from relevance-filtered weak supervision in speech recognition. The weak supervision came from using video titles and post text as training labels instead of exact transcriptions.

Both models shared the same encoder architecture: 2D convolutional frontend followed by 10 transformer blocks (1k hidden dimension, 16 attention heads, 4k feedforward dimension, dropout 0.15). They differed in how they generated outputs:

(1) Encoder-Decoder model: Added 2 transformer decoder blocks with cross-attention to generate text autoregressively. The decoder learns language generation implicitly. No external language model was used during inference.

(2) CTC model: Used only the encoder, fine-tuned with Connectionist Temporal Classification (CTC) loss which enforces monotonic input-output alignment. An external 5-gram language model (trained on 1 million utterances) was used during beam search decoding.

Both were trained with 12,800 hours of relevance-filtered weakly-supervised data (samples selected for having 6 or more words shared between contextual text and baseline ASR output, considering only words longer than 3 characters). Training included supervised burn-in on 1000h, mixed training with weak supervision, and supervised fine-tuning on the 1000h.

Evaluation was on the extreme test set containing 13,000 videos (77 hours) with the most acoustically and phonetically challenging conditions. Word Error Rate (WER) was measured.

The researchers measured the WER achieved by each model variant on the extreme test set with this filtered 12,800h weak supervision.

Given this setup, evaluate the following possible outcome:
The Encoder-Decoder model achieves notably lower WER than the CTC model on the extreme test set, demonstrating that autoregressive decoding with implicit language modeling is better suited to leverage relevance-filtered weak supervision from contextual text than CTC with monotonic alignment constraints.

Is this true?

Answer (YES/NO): NO